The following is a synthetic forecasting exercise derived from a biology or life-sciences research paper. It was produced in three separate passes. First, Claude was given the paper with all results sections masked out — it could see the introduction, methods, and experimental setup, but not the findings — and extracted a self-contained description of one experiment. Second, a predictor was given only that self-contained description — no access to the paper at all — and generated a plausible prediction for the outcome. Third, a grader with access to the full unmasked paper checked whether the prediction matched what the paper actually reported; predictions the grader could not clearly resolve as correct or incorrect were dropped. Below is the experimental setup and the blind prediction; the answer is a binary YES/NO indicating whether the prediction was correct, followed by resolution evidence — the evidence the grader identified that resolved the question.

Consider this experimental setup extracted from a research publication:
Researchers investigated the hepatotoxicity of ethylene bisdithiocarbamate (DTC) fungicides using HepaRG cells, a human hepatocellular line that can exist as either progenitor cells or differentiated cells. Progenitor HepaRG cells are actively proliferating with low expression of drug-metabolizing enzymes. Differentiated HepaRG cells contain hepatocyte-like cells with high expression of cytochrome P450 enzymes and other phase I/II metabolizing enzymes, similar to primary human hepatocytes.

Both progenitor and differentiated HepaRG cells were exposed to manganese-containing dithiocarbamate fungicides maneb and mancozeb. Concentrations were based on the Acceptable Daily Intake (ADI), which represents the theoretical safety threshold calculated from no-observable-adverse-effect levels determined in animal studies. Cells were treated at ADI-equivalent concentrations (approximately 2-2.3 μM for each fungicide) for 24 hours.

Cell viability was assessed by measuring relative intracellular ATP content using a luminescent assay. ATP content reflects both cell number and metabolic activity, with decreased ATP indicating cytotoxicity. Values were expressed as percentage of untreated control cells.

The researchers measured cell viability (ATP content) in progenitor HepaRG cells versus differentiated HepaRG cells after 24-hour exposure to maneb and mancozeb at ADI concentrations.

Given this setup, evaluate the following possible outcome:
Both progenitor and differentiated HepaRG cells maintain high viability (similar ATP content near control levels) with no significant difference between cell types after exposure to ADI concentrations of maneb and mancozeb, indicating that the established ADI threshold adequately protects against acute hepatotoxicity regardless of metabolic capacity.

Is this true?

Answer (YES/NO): NO